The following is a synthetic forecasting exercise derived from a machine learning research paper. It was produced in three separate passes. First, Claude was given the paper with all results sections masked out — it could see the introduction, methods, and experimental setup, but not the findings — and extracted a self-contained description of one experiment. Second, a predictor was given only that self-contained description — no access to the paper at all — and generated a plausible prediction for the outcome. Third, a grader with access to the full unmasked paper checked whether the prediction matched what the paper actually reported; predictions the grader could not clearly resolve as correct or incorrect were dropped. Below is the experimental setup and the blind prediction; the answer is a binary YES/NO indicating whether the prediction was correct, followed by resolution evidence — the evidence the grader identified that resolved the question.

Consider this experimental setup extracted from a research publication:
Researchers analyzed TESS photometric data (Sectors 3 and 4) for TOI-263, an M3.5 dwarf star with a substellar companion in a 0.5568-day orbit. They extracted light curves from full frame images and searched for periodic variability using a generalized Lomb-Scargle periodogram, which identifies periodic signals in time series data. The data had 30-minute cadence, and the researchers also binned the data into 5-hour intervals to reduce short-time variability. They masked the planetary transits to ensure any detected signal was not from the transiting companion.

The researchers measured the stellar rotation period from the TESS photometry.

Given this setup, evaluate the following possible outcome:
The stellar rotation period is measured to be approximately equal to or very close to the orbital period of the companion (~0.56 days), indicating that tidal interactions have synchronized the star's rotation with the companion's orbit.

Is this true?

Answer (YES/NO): YES